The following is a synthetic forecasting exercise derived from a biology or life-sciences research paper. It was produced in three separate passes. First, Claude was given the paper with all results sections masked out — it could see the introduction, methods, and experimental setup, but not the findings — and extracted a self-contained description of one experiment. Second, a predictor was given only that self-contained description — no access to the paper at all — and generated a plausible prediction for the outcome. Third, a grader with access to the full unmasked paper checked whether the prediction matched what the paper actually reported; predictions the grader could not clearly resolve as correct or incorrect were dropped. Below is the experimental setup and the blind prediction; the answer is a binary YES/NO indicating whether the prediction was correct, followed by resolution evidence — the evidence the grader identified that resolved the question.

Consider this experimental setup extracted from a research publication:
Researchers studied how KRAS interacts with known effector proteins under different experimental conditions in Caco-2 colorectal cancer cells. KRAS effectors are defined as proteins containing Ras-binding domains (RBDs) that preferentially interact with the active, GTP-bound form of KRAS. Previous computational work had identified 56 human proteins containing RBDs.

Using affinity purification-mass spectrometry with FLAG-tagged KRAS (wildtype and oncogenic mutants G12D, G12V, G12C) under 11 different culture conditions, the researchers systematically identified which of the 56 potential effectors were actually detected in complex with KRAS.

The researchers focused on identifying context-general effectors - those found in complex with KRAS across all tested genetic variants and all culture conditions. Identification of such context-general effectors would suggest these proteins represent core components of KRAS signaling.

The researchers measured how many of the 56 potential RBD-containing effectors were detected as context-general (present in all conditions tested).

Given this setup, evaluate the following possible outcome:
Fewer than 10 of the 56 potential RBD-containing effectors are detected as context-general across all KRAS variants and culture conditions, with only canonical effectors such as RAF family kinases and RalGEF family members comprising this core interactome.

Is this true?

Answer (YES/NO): NO